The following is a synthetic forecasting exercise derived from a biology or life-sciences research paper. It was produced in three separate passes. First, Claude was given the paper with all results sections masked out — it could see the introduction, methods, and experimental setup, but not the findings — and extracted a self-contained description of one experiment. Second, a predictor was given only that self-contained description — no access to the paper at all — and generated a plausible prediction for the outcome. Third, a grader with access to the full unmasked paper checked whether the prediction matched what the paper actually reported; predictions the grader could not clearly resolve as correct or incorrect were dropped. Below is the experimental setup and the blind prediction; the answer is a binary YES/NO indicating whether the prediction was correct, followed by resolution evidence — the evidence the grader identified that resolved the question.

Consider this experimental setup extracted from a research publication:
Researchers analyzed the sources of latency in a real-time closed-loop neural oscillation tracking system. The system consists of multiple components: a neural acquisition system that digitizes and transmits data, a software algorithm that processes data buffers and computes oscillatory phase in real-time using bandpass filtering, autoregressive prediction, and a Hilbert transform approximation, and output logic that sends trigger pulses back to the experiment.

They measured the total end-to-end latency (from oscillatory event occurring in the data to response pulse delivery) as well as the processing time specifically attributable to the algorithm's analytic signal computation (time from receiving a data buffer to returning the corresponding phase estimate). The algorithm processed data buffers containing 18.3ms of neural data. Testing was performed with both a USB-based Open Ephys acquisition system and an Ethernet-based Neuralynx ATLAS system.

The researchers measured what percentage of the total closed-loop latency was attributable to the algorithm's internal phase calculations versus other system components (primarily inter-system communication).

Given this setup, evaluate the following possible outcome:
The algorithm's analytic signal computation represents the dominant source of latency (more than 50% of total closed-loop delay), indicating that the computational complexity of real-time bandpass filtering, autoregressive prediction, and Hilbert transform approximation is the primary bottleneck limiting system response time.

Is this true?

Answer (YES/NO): NO